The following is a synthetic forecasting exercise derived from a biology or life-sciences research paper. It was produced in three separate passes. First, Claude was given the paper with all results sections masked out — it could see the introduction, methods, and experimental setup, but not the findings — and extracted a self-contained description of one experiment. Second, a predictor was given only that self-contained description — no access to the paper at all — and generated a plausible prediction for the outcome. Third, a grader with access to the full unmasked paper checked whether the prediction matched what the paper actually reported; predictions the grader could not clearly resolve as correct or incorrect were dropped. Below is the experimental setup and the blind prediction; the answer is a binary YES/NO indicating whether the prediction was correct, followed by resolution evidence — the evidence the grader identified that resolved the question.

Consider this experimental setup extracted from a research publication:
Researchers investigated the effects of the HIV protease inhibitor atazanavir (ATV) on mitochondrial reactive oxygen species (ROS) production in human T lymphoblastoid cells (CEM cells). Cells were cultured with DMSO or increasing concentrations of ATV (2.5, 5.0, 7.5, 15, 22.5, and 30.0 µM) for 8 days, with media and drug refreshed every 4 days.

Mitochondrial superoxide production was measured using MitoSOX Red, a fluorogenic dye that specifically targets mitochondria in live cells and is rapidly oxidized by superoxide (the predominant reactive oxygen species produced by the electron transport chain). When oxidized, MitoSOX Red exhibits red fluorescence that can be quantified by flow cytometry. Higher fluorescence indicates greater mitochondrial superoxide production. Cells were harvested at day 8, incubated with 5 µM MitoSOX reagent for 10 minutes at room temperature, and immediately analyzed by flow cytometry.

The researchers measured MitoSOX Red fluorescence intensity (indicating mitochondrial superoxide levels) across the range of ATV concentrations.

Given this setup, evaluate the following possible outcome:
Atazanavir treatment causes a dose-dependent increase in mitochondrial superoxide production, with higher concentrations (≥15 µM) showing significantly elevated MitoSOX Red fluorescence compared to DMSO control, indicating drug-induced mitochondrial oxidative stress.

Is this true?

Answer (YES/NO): NO